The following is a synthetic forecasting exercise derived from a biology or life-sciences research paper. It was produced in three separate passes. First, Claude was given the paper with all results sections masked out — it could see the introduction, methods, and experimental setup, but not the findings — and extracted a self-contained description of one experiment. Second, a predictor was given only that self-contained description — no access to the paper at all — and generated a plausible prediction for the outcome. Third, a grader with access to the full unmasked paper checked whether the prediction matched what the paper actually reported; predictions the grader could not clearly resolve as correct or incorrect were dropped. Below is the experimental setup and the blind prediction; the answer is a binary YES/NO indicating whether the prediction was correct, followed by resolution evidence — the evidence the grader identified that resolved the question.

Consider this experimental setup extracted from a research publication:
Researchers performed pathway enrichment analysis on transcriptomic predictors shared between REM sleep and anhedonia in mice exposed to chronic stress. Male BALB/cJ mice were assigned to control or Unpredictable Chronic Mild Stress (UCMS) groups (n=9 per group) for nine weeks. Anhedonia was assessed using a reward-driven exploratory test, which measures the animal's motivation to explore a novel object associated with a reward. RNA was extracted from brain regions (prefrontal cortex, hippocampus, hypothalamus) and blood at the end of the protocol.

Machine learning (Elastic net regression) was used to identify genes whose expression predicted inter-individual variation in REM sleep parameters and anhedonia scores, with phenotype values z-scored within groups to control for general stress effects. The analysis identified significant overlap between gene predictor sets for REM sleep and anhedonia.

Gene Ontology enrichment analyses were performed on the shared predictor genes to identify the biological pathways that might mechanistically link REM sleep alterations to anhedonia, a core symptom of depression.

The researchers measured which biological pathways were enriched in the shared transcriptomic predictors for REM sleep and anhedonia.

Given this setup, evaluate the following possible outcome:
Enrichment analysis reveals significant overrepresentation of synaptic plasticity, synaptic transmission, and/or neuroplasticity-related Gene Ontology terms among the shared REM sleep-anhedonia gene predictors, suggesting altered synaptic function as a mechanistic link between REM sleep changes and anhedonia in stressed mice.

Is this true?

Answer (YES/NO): NO